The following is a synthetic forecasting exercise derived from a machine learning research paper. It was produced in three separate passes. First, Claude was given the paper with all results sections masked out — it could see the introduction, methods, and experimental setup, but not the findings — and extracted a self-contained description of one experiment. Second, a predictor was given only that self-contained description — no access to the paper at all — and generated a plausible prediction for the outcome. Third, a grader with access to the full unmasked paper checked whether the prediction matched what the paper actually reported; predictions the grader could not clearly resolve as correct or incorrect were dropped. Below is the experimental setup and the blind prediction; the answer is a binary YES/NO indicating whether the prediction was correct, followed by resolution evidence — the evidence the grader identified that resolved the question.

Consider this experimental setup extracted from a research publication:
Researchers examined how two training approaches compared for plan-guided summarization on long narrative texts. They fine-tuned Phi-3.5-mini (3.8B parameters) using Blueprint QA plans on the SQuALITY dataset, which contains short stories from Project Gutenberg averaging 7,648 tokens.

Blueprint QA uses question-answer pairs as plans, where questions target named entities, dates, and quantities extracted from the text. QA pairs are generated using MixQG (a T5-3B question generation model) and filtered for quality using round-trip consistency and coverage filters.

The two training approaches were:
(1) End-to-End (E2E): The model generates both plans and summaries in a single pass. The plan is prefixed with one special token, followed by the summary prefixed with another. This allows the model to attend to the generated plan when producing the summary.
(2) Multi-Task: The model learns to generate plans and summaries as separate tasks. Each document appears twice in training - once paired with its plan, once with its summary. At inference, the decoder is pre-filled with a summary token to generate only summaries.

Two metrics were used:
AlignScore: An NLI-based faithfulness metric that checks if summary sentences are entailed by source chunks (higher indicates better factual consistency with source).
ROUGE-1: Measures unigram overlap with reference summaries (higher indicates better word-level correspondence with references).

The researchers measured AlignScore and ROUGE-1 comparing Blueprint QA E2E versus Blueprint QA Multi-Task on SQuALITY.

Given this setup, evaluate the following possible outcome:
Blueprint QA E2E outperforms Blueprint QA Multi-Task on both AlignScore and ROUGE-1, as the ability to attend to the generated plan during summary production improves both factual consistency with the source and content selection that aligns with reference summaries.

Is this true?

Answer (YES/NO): NO